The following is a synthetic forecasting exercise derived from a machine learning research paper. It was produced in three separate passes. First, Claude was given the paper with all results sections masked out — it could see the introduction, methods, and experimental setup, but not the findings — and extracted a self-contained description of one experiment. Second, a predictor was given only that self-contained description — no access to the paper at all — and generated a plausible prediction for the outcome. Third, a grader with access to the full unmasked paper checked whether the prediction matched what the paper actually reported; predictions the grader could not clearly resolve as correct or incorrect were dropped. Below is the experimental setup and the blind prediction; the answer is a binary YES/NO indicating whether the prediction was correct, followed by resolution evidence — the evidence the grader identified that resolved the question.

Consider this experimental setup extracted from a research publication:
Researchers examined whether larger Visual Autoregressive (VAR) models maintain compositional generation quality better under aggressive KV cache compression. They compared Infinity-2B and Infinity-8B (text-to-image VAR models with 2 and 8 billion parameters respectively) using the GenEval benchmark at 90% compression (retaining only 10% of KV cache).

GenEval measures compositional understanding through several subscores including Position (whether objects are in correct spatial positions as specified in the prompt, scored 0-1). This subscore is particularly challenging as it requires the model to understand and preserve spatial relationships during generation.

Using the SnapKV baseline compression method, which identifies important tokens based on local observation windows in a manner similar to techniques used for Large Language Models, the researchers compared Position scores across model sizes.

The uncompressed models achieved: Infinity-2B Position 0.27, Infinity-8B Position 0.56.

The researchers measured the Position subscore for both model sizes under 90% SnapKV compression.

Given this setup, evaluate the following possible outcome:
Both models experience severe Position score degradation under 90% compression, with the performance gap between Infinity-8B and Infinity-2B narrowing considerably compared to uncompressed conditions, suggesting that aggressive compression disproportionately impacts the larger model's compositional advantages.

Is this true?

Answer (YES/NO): NO